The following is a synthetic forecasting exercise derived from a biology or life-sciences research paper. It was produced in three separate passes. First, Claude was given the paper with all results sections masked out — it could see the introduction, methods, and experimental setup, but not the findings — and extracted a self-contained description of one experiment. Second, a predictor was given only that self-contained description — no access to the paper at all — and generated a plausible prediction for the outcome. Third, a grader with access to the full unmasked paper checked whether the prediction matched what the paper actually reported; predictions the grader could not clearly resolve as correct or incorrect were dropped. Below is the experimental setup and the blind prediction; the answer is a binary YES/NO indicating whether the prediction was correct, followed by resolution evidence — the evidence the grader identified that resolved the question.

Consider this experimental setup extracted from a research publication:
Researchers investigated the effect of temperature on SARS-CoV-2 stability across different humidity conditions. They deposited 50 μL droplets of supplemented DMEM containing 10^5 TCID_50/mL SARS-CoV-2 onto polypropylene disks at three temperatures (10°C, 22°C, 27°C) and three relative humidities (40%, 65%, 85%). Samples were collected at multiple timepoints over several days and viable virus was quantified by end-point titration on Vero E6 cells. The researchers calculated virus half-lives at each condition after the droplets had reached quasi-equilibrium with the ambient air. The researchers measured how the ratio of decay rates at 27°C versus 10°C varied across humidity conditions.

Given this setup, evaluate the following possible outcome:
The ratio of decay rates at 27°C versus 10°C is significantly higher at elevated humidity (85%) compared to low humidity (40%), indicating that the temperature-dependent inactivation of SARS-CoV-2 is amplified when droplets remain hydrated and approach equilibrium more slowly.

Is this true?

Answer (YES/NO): NO